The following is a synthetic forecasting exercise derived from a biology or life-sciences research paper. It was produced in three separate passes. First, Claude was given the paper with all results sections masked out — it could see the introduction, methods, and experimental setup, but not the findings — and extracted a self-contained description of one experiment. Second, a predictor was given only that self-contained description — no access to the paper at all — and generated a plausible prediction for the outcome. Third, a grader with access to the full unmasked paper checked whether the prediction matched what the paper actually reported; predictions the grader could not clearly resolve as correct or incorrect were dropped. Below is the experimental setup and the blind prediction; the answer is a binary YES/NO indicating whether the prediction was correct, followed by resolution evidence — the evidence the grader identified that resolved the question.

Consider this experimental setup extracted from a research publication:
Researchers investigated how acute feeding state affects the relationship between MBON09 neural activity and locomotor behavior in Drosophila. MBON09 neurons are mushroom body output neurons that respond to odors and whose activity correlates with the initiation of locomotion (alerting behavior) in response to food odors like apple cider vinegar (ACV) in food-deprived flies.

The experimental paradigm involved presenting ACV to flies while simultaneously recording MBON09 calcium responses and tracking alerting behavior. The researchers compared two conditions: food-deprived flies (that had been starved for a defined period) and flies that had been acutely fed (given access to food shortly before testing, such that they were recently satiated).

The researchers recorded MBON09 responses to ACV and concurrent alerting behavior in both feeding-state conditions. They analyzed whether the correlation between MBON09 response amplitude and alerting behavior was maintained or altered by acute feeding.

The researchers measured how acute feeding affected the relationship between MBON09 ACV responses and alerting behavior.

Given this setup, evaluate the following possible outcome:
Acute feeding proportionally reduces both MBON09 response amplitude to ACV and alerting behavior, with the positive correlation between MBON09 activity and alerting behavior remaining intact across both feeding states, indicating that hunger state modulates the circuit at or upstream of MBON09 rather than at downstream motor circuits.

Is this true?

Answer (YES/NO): NO